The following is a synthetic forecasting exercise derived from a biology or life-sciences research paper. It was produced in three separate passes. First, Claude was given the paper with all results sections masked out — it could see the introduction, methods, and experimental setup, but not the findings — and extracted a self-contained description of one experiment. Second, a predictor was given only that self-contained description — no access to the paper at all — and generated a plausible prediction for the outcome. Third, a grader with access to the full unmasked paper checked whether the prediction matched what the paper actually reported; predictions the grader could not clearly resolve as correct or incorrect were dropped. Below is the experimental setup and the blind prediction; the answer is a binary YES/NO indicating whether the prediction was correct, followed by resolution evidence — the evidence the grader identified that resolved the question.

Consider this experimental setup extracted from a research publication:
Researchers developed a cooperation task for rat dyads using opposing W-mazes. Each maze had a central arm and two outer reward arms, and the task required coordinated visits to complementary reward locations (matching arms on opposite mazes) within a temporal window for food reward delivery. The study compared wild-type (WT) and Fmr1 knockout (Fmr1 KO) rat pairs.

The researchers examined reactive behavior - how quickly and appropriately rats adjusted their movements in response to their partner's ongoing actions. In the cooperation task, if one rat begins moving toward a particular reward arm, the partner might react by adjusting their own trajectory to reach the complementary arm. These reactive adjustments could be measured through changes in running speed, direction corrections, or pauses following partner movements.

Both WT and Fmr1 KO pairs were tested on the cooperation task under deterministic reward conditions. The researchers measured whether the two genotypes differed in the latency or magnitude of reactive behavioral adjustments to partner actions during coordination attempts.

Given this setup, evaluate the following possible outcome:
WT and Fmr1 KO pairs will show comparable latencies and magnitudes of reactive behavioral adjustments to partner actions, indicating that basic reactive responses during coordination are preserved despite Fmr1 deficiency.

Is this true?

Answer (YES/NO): NO